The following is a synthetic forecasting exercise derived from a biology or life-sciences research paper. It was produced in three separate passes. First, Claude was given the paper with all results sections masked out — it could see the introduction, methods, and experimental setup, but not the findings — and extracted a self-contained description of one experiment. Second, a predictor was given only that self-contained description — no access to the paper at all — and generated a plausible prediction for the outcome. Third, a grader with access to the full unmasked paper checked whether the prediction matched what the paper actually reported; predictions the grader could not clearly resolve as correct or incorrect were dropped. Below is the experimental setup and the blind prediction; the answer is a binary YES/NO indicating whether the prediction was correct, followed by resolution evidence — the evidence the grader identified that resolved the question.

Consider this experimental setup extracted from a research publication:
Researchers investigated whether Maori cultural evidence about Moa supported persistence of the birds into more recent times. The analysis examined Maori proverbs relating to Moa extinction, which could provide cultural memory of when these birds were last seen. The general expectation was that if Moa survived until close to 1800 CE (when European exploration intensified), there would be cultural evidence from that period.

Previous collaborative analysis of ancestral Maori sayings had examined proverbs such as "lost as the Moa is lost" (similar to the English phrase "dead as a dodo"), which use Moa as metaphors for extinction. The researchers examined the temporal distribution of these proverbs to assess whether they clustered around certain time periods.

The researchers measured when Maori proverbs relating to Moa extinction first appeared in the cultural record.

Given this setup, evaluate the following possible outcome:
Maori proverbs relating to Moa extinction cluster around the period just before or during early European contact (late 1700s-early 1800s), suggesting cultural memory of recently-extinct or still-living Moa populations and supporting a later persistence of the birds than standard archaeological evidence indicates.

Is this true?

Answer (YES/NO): NO